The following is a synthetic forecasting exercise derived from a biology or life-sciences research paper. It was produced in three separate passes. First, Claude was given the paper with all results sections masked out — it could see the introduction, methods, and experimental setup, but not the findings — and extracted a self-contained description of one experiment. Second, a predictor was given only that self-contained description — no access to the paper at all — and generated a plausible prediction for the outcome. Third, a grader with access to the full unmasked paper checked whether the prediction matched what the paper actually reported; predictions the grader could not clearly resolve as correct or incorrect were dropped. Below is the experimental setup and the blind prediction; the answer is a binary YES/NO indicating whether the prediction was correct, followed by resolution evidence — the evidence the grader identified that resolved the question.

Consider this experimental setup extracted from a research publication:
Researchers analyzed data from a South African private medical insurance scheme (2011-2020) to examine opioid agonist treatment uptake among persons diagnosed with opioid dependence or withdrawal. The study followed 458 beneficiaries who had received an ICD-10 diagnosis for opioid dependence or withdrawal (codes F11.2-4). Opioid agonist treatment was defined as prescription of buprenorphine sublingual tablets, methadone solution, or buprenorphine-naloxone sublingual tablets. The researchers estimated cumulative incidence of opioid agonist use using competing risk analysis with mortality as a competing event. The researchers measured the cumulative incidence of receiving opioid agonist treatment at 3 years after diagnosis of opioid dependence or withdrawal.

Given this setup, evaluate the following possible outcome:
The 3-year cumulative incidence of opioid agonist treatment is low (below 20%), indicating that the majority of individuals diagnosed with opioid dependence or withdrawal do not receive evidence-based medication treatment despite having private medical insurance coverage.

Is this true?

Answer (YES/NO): YES